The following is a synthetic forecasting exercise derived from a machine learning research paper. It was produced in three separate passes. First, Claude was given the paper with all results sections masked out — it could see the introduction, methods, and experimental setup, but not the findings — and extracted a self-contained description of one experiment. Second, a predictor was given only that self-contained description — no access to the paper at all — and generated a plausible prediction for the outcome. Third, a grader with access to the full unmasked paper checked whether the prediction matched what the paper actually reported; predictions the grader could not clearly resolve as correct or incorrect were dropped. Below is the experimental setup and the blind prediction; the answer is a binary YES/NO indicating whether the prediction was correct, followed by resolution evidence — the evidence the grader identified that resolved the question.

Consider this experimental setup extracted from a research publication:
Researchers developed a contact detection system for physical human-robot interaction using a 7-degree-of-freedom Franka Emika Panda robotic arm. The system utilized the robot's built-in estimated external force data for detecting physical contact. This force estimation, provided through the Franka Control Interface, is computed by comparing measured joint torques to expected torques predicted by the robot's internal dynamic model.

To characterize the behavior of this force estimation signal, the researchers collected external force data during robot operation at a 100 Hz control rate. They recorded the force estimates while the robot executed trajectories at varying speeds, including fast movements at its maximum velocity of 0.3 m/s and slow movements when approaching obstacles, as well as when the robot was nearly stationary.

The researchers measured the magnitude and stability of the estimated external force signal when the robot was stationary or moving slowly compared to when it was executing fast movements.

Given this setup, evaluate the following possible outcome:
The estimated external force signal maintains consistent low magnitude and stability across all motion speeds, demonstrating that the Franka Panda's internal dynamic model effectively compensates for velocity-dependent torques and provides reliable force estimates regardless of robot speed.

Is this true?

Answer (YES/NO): NO